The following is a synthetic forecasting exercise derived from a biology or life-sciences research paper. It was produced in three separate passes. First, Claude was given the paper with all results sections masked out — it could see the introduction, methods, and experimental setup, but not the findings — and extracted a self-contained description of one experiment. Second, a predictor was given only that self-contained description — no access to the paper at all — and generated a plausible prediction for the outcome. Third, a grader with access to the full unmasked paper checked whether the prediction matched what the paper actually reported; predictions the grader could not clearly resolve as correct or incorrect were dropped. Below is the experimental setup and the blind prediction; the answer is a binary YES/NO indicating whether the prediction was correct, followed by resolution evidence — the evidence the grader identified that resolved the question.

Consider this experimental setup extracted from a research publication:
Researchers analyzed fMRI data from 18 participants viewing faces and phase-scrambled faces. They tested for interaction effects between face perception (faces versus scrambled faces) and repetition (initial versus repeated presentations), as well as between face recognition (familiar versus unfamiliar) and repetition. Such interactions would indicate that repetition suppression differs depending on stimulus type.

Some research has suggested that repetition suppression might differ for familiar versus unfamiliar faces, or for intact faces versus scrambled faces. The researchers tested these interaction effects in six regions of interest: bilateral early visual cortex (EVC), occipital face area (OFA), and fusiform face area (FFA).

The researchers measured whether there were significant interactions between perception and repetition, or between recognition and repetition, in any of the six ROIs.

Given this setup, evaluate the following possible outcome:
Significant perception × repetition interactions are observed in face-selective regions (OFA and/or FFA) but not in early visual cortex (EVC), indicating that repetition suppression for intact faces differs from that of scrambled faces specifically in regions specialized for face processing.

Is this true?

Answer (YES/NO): NO